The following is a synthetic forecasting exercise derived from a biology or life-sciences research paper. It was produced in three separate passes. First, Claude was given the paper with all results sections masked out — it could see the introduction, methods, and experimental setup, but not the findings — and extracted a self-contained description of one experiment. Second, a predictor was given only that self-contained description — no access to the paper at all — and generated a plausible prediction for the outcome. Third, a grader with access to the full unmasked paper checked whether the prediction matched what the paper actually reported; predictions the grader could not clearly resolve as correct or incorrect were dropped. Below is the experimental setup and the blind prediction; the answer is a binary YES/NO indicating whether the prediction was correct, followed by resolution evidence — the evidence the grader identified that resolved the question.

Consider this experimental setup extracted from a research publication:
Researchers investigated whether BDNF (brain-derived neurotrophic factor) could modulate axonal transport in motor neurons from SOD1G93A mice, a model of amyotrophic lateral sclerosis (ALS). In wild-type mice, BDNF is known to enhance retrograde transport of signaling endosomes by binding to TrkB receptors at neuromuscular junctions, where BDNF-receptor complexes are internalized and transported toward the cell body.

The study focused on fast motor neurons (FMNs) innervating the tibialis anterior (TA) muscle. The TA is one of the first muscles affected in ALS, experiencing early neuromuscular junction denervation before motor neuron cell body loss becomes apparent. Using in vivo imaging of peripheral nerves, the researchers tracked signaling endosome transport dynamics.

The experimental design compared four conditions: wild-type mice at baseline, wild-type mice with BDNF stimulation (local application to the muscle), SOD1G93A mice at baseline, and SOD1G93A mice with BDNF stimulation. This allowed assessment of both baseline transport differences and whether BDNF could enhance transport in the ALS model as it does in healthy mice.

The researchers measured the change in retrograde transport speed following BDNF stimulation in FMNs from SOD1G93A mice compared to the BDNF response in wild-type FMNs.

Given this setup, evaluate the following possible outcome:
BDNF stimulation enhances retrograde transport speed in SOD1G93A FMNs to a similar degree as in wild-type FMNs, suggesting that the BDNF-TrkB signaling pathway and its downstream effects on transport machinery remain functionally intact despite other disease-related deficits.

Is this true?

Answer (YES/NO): NO